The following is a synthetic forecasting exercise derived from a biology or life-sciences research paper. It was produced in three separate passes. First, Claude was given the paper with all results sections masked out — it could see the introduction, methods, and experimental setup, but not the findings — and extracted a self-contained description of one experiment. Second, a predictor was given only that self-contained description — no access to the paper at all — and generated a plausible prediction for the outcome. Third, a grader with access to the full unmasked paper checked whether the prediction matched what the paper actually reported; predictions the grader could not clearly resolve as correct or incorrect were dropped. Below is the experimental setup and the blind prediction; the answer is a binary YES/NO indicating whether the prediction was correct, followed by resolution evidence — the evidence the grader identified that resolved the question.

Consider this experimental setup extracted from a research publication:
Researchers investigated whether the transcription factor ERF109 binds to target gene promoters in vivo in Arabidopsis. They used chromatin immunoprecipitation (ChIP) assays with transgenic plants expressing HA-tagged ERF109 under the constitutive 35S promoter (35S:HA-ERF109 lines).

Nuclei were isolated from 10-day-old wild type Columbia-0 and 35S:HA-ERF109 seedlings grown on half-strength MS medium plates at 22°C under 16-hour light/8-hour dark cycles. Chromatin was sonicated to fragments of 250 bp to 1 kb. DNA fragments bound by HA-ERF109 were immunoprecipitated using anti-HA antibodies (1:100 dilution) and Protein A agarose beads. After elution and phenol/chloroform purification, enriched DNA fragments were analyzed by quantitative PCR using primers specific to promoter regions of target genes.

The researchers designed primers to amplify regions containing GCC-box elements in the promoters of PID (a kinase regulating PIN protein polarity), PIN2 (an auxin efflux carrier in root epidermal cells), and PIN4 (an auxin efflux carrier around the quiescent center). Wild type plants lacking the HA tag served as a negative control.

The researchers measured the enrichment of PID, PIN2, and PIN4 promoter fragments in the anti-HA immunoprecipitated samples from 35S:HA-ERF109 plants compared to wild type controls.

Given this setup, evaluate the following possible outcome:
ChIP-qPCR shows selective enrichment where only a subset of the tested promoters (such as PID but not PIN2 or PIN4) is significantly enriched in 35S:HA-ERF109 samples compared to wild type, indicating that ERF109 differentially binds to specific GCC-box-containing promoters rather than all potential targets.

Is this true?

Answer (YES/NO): NO